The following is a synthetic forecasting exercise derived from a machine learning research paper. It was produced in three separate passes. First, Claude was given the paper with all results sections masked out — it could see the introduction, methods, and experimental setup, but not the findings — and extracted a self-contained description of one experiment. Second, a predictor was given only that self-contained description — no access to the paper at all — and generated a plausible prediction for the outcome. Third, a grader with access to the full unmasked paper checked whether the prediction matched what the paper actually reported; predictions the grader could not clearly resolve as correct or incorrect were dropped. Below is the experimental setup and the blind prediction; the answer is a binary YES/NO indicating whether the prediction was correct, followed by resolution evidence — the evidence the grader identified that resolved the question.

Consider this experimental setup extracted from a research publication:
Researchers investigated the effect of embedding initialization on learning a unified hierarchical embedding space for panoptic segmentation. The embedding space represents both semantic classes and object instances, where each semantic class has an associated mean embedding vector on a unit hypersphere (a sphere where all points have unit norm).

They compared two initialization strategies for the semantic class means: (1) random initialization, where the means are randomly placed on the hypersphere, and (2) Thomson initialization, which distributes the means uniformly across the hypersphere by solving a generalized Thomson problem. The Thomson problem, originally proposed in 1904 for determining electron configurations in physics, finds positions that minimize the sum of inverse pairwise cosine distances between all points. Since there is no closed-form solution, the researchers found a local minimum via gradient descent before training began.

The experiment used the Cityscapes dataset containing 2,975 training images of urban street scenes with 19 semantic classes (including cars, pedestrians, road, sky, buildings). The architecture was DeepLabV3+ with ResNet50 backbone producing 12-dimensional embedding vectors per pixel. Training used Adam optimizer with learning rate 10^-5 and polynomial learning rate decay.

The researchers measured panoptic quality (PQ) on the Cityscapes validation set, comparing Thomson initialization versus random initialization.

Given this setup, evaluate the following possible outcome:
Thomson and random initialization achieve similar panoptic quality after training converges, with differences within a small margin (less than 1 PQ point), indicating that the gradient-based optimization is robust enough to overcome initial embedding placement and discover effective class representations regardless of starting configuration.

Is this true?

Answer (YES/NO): NO